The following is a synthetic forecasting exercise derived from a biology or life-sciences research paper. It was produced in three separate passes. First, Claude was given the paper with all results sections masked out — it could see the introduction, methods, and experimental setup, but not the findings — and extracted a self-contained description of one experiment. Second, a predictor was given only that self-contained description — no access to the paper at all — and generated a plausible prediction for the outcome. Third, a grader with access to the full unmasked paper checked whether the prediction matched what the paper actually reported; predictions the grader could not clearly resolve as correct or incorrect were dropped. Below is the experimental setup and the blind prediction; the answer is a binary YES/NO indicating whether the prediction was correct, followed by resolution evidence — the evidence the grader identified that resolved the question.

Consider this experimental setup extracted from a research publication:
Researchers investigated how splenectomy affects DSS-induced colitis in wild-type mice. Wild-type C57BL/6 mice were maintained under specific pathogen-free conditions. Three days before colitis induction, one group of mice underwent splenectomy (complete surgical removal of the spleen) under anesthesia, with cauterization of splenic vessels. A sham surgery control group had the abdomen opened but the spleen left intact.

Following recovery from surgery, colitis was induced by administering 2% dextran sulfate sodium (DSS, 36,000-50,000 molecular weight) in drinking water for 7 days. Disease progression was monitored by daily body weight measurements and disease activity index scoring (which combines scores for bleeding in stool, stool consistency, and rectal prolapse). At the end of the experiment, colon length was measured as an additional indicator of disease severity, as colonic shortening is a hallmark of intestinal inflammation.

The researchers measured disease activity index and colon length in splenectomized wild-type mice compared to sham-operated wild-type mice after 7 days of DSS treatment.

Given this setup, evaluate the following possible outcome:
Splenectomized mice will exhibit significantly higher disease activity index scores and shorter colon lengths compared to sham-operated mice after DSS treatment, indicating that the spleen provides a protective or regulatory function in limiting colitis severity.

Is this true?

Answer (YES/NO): NO